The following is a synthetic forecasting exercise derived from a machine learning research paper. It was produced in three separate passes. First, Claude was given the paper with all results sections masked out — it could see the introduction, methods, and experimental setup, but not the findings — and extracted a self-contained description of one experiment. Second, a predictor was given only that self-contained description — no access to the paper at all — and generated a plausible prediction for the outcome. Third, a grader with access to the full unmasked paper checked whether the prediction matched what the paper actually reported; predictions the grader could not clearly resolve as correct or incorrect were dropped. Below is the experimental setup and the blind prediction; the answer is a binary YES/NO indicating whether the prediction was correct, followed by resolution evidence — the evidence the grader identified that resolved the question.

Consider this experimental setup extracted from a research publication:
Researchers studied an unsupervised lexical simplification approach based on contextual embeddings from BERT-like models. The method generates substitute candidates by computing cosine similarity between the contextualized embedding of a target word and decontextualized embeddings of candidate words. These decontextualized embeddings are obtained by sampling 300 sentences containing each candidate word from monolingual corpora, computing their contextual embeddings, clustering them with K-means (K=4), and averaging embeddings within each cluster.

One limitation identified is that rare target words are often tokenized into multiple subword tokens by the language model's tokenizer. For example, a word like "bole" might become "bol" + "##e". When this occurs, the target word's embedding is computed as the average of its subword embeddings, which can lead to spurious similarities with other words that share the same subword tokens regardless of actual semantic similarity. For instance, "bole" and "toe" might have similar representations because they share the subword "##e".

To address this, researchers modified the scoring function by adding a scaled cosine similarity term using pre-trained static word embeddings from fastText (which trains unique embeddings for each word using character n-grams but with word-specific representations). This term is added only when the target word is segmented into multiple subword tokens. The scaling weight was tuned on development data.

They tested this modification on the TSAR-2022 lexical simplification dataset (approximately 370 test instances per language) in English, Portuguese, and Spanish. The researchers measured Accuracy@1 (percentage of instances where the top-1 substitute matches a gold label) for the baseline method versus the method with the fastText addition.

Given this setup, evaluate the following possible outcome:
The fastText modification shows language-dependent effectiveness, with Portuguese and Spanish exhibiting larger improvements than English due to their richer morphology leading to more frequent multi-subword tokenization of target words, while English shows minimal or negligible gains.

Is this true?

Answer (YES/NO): YES